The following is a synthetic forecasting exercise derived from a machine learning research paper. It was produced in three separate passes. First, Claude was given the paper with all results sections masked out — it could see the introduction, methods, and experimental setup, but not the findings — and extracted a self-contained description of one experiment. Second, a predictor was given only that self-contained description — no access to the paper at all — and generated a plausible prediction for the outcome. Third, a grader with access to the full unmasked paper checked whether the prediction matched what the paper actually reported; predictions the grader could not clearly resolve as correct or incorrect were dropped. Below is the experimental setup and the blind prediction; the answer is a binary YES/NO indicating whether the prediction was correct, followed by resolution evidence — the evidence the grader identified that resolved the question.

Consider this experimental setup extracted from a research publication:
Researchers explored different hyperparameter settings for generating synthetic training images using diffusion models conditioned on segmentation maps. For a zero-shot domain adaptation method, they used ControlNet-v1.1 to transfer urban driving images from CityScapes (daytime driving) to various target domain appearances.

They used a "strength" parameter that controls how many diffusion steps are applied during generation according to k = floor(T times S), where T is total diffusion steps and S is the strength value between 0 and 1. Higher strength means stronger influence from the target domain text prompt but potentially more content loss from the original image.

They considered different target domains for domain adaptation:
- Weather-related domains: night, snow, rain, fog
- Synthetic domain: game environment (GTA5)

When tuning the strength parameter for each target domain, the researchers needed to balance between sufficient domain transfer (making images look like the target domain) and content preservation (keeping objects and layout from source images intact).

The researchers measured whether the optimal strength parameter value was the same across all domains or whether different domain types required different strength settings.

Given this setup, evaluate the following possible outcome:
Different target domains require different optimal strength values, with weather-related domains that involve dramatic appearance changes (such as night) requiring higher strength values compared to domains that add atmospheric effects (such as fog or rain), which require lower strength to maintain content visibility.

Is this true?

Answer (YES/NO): NO